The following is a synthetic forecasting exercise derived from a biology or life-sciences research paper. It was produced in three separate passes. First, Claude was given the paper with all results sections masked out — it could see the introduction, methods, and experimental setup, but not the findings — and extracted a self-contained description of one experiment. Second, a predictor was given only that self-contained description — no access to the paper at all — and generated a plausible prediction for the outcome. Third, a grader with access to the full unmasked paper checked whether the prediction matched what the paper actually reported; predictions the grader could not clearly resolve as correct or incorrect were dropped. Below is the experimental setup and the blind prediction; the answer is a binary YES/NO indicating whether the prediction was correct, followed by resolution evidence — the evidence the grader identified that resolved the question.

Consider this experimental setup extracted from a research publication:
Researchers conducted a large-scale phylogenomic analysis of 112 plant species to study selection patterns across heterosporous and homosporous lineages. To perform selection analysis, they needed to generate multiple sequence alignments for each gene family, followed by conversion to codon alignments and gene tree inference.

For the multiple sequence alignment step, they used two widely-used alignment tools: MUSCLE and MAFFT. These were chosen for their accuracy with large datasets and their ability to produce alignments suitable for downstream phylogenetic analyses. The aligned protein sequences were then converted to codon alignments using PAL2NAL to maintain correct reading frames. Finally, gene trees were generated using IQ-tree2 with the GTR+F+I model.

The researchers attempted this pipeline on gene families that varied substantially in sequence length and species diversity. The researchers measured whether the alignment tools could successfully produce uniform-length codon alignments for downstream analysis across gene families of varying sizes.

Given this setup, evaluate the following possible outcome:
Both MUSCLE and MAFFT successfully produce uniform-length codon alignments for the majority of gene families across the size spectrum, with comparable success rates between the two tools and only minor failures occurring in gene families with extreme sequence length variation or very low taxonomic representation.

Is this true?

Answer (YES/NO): NO